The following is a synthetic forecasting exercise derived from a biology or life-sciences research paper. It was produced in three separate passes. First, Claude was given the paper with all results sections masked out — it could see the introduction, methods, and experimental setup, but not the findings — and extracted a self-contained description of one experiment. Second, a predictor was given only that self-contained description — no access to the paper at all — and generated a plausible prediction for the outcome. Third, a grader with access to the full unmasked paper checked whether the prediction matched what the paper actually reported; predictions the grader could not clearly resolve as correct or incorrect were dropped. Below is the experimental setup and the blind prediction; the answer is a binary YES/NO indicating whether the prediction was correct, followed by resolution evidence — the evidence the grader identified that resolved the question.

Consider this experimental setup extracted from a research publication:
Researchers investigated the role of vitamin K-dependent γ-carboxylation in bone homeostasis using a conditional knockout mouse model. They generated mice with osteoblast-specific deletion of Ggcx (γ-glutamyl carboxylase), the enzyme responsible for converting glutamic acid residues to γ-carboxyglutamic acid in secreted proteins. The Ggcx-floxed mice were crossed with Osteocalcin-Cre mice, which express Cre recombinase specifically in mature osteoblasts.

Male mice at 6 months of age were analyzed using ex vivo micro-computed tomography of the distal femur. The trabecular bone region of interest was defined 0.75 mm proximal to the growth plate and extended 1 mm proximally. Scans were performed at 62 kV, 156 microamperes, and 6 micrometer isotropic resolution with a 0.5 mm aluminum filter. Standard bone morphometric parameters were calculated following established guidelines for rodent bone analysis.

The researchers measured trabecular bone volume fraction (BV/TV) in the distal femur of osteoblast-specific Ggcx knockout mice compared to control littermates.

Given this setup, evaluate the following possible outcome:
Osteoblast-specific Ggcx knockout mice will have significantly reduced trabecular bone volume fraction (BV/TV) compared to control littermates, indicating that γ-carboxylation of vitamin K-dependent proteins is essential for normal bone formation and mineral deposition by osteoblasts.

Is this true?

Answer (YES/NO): NO